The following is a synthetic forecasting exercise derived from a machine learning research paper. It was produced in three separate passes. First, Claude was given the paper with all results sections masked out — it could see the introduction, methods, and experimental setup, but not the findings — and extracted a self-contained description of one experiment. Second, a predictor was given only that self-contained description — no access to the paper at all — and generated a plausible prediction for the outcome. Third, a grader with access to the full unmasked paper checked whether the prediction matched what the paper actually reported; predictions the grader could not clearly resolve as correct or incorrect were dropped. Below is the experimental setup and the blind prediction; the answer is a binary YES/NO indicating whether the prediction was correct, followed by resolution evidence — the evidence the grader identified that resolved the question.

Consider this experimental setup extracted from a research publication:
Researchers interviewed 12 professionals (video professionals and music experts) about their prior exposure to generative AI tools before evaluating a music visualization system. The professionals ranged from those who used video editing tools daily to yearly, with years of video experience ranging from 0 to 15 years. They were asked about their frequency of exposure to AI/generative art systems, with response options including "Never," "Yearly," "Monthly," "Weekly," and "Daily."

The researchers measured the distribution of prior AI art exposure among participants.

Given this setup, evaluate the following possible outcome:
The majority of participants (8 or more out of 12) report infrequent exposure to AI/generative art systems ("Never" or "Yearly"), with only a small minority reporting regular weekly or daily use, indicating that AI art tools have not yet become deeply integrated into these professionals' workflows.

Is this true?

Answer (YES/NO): NO